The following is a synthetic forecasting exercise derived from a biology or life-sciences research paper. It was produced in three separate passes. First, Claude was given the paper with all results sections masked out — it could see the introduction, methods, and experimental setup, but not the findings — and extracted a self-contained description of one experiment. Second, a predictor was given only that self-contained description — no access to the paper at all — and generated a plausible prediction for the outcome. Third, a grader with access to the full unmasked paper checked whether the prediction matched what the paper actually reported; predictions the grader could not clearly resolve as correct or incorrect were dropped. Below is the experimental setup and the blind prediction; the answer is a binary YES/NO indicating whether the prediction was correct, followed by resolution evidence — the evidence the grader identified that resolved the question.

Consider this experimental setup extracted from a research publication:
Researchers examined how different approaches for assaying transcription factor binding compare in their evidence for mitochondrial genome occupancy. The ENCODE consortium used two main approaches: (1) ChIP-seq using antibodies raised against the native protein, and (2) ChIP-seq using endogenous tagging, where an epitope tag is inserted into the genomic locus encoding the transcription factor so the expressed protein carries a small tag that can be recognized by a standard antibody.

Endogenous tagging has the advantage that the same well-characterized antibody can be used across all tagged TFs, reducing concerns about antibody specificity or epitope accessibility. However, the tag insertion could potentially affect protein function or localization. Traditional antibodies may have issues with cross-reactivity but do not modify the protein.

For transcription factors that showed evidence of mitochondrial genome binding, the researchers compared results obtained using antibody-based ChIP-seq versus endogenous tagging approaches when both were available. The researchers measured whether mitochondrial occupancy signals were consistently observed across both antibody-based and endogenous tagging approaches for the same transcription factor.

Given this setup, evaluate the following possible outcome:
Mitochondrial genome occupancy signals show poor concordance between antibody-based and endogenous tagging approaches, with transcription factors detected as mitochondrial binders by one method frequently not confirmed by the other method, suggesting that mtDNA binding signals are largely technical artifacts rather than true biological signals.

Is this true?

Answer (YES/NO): NO